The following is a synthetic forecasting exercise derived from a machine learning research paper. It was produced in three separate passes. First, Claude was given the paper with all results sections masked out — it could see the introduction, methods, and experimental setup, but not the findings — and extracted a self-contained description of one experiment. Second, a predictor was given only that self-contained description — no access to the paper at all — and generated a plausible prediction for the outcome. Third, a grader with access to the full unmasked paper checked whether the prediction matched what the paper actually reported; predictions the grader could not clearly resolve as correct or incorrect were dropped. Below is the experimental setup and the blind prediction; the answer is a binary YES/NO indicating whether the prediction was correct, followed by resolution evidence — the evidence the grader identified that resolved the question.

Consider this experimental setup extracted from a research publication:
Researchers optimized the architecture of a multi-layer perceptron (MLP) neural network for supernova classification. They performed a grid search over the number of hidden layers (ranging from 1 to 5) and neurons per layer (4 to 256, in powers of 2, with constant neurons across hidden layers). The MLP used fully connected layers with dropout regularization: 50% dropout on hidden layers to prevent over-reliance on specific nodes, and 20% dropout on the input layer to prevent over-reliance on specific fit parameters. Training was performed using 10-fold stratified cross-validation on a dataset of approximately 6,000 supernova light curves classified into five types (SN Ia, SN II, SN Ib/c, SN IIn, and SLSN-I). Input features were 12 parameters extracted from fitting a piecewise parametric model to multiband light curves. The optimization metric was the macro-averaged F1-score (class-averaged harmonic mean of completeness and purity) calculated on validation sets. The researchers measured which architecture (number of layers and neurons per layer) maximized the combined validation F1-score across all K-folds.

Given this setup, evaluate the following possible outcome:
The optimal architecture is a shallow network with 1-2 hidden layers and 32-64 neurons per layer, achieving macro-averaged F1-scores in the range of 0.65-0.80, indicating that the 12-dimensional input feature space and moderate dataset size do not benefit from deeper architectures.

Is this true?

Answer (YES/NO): NO